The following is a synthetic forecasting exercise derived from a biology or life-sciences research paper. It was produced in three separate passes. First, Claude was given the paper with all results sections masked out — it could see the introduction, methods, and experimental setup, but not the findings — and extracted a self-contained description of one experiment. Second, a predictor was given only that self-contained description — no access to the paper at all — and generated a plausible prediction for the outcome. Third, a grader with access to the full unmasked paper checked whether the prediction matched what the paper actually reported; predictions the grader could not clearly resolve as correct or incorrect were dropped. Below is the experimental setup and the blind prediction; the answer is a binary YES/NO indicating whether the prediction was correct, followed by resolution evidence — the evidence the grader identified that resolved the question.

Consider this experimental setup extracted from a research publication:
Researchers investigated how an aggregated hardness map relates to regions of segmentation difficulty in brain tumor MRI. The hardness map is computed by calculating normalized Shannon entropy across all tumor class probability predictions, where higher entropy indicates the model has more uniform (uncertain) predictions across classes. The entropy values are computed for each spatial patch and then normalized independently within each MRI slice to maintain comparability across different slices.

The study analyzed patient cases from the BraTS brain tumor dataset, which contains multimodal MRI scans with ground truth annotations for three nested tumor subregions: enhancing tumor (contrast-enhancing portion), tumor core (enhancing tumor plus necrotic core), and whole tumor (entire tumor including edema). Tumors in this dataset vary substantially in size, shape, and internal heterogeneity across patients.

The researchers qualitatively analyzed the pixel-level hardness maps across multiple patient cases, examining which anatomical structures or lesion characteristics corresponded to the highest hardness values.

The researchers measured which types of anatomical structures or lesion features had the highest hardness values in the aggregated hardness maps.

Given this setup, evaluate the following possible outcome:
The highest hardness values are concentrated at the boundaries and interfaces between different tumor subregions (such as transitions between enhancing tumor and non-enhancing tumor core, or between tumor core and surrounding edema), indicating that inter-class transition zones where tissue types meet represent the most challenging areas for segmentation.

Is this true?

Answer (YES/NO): NO